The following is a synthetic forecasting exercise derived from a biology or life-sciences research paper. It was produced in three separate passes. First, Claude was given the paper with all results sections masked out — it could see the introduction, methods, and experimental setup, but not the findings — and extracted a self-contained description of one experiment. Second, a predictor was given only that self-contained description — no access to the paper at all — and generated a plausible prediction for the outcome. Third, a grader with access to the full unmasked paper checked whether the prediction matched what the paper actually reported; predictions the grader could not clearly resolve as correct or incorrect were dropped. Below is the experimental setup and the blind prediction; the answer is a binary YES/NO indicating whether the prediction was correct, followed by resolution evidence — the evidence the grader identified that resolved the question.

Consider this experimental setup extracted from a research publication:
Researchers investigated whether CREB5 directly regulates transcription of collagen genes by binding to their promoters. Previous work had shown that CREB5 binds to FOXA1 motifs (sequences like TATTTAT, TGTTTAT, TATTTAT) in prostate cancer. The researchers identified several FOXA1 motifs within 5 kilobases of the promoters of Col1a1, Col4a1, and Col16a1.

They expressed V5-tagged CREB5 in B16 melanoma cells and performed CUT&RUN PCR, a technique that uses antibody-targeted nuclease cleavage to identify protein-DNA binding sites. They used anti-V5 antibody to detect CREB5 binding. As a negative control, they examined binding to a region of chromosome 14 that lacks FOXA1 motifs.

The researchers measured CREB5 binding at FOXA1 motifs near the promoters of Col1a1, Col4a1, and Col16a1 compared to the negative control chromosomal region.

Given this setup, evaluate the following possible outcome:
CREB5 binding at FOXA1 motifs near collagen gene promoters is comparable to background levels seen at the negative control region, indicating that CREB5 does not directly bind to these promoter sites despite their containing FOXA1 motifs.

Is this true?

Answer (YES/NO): NO